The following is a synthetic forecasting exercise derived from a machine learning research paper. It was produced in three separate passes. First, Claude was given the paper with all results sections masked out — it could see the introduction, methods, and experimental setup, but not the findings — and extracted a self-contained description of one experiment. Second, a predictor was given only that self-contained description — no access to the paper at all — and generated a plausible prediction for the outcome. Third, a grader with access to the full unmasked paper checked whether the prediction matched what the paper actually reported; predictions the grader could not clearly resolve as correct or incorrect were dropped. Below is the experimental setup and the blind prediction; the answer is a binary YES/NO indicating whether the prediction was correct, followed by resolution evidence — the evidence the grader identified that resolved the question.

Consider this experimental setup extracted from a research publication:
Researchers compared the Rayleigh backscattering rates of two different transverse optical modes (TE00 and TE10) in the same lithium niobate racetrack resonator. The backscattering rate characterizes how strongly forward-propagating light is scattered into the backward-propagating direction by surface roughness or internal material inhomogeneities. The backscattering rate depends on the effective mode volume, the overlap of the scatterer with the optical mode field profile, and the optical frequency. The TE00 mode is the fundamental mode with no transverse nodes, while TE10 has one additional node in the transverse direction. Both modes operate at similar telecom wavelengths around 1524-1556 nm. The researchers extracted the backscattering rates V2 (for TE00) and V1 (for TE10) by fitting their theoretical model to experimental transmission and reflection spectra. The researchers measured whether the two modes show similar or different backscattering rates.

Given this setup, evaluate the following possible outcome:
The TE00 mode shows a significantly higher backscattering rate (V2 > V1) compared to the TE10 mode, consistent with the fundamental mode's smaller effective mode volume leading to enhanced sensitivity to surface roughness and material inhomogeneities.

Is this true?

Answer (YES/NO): NO